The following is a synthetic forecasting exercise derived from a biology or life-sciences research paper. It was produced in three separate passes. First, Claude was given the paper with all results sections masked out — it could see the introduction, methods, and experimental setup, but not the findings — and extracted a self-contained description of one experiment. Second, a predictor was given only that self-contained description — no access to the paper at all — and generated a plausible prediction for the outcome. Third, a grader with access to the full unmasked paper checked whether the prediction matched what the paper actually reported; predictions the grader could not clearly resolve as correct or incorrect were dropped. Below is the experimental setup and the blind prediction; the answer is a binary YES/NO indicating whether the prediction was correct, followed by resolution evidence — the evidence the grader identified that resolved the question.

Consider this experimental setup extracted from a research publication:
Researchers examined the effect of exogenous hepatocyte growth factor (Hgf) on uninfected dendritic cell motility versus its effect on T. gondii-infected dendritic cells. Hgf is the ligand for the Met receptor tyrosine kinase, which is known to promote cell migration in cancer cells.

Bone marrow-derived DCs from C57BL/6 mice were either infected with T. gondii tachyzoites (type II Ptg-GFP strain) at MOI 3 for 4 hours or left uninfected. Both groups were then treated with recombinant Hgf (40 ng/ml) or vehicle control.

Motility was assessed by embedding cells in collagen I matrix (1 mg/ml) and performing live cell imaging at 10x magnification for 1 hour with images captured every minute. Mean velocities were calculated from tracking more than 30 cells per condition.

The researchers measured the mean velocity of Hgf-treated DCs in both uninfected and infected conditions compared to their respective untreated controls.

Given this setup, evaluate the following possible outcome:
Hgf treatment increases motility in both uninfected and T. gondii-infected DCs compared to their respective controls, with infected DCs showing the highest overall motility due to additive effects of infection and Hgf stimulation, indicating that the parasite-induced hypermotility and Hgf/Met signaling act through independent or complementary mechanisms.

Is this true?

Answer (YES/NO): YES